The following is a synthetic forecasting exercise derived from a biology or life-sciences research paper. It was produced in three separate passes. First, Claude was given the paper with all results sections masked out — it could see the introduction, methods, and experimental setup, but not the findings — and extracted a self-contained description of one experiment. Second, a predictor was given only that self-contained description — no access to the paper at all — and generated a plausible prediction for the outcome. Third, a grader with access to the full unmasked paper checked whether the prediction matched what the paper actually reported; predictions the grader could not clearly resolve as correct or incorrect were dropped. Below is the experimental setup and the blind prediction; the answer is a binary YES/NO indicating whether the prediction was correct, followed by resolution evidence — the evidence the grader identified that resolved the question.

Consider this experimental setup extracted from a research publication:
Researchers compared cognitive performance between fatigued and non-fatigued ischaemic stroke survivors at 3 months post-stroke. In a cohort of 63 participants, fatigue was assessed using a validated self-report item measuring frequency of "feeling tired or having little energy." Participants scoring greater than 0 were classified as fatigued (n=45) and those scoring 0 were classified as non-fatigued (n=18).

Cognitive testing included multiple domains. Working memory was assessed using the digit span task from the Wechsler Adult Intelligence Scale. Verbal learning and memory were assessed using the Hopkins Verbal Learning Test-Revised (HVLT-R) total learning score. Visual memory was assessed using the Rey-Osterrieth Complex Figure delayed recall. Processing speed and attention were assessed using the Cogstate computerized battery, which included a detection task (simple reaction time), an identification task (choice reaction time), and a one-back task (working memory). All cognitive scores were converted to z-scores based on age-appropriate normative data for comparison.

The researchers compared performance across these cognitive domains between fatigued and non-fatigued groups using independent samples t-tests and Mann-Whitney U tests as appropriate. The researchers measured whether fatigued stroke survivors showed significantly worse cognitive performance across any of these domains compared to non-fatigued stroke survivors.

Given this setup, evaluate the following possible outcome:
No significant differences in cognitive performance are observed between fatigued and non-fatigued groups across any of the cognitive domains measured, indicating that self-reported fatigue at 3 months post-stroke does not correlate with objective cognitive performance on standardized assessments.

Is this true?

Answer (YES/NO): NO